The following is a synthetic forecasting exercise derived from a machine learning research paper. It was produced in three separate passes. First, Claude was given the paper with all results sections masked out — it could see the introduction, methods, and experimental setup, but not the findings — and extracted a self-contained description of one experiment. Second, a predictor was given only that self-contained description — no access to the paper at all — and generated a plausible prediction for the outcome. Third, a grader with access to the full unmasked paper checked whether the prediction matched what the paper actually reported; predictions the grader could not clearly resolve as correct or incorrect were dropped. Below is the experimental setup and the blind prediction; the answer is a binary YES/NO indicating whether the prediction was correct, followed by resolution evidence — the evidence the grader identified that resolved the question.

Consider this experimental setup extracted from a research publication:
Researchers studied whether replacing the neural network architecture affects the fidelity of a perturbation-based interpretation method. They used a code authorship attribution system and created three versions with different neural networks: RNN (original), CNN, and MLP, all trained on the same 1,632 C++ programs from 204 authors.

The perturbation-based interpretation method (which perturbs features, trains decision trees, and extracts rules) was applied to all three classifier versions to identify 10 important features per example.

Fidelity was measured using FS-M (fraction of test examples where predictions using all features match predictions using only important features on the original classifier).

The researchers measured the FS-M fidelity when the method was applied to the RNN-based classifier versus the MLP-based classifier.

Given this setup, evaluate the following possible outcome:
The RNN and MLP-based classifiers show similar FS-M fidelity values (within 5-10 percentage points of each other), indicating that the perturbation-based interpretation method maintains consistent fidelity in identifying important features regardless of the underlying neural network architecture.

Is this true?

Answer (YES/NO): NO